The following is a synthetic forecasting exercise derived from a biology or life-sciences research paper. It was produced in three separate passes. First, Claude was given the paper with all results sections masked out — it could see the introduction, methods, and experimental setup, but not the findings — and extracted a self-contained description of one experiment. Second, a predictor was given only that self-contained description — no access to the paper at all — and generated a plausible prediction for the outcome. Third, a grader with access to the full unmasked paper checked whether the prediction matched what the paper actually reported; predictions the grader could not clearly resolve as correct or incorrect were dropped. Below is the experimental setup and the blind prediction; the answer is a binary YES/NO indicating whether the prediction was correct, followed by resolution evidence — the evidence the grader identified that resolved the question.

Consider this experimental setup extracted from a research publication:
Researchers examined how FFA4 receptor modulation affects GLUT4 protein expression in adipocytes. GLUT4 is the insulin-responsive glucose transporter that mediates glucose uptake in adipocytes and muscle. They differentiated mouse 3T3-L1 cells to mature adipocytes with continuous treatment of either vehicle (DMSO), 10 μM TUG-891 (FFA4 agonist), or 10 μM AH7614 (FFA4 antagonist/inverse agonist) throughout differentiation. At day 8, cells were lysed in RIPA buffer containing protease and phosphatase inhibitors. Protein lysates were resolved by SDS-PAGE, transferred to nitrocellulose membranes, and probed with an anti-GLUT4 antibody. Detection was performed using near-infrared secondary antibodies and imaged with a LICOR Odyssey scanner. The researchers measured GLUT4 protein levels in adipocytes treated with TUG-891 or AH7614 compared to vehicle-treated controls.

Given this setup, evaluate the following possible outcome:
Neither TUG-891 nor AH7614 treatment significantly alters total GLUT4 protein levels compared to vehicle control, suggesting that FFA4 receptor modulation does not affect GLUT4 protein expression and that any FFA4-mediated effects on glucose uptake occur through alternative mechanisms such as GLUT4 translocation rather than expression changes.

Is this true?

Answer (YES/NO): NO